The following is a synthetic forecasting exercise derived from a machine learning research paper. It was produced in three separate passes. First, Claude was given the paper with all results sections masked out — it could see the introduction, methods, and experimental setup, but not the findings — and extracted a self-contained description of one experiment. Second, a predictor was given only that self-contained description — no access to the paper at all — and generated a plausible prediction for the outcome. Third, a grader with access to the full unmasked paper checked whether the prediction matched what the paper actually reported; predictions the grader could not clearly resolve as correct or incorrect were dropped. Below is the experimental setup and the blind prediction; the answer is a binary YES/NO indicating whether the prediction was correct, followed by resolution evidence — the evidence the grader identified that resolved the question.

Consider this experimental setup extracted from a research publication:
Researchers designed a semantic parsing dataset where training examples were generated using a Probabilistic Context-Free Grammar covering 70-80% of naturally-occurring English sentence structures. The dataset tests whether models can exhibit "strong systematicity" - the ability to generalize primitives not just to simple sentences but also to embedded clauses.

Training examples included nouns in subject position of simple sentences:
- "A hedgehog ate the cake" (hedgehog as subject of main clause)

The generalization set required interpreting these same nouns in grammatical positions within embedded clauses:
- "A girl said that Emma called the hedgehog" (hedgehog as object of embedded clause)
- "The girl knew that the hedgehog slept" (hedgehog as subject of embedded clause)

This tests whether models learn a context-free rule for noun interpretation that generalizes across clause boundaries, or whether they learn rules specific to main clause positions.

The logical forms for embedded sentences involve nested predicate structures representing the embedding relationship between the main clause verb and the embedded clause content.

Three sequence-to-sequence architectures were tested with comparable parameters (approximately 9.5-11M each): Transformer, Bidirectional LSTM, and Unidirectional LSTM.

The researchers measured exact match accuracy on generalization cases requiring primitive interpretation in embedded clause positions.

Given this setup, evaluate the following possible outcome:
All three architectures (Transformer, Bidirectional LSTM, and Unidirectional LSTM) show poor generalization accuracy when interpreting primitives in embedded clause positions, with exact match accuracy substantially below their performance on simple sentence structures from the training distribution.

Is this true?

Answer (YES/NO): YES